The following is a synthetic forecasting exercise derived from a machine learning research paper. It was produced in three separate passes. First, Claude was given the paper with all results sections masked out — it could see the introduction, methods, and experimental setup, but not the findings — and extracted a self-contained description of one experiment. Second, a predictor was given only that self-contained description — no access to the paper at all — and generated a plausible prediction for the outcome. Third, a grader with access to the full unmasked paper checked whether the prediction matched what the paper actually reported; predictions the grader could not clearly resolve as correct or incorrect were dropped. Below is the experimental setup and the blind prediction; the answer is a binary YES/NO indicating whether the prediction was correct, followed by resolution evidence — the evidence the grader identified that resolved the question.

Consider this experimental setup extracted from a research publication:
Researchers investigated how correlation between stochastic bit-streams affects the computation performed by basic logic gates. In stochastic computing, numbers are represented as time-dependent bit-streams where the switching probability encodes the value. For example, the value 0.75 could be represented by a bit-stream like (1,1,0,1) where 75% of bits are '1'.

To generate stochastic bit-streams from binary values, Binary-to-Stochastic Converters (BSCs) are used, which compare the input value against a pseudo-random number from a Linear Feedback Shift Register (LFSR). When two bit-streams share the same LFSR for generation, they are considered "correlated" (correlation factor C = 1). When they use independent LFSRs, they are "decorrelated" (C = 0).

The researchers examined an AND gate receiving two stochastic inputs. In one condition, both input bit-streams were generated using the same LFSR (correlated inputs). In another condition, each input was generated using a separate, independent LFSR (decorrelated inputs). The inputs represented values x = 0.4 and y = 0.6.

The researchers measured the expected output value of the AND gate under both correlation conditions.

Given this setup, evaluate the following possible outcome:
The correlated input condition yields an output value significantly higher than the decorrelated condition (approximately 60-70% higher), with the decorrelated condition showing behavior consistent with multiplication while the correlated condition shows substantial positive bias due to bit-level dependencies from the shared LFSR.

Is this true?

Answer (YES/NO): NO